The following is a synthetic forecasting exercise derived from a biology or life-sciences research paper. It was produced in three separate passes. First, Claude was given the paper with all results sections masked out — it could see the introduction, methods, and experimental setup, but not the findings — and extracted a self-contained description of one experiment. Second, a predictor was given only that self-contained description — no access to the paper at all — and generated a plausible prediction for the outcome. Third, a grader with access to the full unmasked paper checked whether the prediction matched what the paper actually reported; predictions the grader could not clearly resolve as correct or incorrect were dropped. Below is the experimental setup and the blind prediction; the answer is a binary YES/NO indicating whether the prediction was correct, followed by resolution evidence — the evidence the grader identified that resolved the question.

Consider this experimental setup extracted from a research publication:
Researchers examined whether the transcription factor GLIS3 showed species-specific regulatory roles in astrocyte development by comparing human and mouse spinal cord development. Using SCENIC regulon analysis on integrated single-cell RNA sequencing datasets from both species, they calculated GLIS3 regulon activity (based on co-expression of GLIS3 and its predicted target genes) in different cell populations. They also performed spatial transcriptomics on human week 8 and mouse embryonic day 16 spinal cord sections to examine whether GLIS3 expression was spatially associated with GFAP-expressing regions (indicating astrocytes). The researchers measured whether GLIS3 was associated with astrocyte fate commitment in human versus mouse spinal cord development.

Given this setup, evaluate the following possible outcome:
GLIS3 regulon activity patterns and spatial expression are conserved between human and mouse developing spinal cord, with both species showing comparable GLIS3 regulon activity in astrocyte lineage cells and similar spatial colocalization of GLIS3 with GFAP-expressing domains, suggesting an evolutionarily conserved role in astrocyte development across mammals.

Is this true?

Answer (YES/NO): NO